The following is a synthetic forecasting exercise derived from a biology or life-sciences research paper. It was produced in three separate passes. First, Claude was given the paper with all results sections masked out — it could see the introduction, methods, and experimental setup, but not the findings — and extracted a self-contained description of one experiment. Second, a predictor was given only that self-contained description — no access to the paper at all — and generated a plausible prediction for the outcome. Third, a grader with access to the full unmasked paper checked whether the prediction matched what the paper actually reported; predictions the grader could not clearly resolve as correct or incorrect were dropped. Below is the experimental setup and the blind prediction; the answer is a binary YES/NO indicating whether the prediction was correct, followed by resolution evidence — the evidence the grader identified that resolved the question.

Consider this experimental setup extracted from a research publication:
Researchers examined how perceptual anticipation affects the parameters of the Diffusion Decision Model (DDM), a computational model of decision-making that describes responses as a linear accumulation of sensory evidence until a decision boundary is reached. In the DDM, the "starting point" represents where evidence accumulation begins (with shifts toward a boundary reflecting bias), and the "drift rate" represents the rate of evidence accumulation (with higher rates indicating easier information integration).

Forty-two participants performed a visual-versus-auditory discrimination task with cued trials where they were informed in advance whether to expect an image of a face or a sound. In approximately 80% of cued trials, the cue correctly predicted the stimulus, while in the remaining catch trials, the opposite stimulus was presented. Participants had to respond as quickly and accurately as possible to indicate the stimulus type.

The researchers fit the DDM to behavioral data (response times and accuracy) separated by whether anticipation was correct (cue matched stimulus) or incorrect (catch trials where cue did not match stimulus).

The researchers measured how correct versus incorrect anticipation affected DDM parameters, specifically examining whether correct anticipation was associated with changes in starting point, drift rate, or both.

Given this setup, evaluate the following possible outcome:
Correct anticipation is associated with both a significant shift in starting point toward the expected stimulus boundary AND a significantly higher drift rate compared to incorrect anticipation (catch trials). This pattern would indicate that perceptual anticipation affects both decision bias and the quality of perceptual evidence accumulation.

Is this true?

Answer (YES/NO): YES